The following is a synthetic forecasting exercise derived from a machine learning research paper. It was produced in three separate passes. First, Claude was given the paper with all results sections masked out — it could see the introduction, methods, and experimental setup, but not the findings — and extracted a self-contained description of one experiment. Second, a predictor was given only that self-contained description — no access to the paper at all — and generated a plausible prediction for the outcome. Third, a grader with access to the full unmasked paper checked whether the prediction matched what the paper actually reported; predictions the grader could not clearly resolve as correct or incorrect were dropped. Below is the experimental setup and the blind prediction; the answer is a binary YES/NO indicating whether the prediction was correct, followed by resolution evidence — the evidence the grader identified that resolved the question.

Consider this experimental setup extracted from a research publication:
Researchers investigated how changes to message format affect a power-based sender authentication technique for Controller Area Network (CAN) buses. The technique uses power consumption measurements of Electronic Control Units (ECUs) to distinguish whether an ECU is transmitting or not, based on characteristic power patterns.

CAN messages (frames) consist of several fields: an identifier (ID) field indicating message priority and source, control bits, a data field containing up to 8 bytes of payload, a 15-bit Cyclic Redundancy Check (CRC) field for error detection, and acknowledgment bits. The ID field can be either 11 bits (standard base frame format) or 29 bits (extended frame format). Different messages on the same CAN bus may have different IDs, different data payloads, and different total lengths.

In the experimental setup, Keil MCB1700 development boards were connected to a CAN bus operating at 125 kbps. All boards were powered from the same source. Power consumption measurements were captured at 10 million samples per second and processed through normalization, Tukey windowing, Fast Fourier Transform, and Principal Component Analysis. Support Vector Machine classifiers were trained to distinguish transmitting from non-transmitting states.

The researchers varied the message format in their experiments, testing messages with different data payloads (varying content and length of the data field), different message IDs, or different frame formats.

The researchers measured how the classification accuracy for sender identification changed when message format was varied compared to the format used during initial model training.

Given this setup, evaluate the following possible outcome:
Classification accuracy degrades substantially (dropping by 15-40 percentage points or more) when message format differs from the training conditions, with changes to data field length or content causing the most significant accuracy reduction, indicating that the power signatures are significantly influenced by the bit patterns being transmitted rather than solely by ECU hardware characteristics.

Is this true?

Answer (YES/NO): NO